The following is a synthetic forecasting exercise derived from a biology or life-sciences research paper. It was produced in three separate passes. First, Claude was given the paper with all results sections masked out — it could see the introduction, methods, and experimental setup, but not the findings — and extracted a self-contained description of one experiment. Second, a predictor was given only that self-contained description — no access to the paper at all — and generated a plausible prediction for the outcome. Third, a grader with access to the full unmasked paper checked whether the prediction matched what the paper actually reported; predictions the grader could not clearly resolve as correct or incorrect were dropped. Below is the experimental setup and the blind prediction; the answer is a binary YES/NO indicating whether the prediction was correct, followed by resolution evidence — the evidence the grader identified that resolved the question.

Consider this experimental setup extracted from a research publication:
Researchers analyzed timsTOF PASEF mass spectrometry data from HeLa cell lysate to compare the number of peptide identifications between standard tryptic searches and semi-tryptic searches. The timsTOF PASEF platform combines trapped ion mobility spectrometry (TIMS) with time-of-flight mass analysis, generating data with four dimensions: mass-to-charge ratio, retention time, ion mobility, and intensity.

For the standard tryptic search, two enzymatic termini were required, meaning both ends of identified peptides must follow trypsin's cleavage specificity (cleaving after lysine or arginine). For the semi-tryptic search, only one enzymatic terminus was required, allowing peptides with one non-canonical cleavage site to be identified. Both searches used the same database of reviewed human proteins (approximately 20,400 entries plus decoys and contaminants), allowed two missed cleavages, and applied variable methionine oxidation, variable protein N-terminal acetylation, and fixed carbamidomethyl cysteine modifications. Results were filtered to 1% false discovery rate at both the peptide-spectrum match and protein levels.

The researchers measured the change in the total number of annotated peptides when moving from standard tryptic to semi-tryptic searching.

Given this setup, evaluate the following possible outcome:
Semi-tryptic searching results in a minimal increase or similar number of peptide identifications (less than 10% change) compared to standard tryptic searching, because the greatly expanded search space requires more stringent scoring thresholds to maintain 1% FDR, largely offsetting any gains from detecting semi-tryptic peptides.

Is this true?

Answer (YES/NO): NO